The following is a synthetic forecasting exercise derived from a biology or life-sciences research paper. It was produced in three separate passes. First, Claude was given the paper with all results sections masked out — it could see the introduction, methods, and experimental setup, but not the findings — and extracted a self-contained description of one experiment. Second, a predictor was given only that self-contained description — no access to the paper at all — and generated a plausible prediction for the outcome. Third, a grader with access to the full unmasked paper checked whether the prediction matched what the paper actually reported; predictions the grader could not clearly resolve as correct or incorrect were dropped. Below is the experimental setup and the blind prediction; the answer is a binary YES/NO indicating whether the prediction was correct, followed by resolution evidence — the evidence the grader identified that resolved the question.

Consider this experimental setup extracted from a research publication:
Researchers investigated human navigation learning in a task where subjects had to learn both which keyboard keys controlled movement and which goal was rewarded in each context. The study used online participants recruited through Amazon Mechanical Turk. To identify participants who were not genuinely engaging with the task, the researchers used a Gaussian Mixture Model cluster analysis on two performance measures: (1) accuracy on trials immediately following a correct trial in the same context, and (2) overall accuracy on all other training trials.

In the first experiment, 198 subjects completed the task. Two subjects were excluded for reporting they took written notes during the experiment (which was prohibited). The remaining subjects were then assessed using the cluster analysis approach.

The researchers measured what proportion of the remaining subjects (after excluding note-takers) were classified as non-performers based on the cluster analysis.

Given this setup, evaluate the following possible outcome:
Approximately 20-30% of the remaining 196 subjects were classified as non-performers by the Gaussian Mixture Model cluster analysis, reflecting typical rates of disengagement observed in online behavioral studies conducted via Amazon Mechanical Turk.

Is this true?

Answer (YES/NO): NO